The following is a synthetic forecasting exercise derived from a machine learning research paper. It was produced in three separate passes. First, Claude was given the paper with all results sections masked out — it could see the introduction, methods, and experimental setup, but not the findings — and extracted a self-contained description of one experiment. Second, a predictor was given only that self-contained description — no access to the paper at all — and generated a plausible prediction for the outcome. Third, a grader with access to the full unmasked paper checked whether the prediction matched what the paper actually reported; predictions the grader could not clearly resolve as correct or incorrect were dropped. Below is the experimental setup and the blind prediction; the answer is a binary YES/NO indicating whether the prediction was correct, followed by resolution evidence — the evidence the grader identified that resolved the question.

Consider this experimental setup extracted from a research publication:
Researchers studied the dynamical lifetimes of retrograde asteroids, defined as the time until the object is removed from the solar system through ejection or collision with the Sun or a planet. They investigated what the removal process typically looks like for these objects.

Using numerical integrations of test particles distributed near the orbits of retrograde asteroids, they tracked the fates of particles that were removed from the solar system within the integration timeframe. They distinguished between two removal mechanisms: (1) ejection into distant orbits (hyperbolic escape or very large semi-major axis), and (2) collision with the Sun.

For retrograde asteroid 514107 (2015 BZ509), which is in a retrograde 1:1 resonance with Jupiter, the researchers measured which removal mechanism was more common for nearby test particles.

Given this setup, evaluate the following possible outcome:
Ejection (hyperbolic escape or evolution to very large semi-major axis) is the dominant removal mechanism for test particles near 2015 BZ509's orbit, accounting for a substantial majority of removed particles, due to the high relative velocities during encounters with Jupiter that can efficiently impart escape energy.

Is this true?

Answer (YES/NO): NO